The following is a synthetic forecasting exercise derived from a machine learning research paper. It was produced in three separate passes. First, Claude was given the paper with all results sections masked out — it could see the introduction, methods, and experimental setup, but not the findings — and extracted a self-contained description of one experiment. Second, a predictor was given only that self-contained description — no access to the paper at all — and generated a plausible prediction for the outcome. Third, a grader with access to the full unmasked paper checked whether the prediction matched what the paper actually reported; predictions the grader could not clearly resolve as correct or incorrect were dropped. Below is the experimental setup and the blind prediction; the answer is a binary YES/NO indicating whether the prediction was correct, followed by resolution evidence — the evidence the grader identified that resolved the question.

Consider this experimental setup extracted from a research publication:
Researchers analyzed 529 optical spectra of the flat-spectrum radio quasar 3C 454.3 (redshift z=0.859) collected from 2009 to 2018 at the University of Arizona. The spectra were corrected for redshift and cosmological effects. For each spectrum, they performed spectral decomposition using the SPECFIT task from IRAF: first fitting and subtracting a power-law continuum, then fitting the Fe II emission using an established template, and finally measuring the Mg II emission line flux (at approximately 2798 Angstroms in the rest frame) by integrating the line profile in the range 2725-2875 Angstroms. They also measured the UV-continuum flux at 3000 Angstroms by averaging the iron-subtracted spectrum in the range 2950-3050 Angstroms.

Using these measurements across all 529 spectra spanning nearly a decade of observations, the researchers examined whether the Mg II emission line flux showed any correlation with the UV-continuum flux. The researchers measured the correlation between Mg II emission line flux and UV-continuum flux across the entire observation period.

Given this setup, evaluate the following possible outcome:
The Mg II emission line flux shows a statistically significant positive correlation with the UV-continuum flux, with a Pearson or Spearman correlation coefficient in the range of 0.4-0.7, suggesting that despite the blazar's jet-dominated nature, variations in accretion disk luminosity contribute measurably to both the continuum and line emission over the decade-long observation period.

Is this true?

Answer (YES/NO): NO